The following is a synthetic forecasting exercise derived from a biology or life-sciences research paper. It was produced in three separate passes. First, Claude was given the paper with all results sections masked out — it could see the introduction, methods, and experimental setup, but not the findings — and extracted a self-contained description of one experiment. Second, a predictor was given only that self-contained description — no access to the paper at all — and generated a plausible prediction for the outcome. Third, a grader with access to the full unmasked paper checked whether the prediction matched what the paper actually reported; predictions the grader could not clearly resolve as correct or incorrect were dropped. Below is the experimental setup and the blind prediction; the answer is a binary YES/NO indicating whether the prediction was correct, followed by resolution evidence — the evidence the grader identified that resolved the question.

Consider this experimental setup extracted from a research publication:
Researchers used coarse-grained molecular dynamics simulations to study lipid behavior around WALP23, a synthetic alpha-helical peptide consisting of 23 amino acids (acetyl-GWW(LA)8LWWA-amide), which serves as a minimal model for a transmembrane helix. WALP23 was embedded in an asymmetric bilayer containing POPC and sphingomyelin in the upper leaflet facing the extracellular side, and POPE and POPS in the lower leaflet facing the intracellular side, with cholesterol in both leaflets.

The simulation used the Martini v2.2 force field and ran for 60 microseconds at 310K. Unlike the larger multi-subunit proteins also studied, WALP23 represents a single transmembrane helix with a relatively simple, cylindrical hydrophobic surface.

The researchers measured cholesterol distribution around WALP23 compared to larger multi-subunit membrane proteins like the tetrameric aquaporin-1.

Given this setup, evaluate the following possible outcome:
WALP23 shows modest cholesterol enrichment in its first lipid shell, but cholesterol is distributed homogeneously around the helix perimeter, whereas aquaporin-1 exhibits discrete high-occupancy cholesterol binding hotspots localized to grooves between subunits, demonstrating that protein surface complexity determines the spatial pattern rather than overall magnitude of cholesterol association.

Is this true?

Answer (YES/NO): NO